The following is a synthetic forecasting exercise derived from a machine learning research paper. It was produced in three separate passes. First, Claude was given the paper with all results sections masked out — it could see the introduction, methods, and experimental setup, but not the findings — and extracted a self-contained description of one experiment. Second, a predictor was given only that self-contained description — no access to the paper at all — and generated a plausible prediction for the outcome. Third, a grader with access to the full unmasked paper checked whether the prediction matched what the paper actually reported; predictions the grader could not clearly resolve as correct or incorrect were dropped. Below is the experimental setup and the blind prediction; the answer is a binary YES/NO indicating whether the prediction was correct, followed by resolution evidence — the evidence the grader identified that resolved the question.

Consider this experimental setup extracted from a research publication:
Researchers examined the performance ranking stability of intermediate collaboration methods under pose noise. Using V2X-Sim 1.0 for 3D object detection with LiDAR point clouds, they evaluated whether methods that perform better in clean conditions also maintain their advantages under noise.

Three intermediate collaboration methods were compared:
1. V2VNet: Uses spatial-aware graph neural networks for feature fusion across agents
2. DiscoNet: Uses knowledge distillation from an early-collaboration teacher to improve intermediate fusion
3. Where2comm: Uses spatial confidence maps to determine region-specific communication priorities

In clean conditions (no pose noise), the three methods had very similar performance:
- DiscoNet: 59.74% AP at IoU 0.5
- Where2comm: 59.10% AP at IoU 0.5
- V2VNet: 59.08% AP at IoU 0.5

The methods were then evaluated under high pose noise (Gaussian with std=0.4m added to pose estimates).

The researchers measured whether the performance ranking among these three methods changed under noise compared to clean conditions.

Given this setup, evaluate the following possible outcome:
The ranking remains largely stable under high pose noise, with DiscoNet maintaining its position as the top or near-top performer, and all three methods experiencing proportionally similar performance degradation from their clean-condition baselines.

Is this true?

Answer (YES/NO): NO